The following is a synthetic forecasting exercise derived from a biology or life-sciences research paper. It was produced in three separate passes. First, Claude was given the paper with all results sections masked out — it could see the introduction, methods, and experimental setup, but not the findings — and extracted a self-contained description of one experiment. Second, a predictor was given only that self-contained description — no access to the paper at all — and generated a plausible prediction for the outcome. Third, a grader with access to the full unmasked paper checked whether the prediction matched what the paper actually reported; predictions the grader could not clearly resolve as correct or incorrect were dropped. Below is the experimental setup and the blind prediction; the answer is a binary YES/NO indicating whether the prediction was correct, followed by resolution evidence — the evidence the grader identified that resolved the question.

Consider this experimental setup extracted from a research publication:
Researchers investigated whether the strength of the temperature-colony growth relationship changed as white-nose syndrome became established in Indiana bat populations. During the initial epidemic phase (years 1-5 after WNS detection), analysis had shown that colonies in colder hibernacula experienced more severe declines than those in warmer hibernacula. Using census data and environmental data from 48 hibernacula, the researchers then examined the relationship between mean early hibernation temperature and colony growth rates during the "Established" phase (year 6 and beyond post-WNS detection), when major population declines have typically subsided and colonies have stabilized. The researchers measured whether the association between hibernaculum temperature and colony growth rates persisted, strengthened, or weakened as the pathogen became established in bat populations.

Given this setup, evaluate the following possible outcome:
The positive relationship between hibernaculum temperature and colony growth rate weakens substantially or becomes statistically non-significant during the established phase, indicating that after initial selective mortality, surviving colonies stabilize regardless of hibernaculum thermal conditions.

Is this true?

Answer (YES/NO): YES